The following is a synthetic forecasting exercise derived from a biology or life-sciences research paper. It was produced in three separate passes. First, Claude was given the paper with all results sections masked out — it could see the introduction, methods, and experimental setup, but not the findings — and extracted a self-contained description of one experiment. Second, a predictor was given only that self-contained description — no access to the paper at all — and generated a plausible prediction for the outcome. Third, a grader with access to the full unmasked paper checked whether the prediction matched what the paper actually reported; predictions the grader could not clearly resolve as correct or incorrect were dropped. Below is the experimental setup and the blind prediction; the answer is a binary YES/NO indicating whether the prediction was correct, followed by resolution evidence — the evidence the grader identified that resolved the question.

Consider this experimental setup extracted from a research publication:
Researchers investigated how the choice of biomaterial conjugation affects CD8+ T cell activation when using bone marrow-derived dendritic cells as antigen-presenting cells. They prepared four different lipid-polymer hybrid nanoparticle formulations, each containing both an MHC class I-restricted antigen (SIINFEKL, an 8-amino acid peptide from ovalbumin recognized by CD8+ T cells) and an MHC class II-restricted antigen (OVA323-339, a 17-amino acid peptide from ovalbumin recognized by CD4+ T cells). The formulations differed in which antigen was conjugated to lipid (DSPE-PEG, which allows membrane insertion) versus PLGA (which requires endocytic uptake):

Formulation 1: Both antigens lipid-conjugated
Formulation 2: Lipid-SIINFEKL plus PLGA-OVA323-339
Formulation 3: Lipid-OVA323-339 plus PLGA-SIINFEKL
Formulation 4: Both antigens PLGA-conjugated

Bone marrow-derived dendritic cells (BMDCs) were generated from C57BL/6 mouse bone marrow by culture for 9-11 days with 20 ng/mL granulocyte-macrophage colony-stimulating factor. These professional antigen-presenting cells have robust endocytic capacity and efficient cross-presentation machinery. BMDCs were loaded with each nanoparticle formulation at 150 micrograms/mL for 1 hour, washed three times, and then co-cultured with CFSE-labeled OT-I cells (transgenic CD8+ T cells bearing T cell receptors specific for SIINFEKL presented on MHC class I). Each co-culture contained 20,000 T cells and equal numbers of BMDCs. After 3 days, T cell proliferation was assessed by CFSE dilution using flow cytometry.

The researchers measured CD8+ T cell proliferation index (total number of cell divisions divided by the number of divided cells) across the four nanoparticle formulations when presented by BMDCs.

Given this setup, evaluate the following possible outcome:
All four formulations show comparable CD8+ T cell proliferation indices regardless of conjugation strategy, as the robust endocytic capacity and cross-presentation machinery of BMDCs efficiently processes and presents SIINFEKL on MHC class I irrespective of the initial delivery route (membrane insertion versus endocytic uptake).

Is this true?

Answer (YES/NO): NO